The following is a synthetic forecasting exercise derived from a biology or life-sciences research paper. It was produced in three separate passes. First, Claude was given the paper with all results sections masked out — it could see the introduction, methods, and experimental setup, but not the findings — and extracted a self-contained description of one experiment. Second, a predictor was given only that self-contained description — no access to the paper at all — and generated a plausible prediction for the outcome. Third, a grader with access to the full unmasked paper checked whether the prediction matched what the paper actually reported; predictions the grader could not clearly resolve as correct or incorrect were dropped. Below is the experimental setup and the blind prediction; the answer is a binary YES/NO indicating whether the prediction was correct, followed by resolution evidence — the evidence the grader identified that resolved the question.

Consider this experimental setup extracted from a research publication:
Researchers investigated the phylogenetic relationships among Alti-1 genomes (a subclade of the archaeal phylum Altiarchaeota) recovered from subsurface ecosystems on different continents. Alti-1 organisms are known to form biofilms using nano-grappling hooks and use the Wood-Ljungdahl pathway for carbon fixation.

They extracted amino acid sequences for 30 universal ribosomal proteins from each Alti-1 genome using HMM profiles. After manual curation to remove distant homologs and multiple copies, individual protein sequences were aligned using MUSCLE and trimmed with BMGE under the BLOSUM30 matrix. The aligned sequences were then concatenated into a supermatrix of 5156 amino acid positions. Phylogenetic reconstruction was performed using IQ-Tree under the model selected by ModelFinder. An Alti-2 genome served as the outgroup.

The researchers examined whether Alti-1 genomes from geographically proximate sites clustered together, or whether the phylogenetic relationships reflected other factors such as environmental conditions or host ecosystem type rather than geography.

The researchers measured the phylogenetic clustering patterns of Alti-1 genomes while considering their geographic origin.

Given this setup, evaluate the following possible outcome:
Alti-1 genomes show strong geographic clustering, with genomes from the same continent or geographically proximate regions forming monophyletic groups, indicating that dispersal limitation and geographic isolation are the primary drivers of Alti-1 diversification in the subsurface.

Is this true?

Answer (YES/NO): YES